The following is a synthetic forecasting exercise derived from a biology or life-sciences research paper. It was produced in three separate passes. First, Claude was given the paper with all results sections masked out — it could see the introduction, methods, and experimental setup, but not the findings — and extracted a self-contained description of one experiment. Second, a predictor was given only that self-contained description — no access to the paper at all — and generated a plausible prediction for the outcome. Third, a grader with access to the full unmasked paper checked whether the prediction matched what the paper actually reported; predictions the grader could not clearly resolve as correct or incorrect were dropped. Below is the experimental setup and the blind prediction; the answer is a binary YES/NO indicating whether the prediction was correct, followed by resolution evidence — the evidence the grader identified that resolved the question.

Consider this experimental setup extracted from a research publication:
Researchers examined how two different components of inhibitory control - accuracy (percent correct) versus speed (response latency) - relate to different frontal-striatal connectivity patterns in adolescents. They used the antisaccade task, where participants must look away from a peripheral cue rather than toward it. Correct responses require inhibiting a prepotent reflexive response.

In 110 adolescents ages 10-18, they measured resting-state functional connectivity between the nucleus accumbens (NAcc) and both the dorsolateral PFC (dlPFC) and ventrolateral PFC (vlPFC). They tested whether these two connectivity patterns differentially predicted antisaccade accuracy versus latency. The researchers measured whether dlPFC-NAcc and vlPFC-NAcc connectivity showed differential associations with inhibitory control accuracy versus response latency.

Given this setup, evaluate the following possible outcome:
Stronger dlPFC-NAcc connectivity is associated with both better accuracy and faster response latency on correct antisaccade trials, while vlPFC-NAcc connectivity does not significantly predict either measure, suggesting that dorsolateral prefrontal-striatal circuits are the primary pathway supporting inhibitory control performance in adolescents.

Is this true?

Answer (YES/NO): NO